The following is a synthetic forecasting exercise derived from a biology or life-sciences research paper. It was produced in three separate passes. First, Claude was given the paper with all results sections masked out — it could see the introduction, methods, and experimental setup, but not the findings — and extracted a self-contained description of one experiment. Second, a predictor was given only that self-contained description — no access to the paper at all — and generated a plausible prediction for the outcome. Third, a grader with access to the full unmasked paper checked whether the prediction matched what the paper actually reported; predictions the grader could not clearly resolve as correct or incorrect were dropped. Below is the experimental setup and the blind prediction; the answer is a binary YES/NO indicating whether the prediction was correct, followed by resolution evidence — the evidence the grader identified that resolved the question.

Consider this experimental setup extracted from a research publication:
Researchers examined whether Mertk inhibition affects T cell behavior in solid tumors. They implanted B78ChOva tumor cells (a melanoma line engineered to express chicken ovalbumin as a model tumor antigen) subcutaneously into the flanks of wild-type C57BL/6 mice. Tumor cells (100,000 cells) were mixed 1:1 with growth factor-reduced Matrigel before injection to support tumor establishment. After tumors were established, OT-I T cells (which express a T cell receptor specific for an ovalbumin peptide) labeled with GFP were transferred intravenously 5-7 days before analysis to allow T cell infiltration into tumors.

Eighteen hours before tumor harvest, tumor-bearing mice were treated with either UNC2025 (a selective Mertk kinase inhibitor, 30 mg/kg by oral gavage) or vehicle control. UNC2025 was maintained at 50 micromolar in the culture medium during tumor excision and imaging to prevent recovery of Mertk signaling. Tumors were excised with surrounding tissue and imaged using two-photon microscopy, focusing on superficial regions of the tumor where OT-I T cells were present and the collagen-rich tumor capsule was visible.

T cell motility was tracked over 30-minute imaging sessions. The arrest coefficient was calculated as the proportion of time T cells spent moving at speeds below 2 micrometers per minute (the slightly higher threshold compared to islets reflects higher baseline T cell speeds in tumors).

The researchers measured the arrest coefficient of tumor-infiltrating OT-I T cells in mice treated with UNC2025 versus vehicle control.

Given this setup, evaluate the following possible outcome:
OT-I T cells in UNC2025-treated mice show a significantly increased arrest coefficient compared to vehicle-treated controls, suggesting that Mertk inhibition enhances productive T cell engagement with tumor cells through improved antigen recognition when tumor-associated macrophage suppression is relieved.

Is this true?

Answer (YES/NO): YES